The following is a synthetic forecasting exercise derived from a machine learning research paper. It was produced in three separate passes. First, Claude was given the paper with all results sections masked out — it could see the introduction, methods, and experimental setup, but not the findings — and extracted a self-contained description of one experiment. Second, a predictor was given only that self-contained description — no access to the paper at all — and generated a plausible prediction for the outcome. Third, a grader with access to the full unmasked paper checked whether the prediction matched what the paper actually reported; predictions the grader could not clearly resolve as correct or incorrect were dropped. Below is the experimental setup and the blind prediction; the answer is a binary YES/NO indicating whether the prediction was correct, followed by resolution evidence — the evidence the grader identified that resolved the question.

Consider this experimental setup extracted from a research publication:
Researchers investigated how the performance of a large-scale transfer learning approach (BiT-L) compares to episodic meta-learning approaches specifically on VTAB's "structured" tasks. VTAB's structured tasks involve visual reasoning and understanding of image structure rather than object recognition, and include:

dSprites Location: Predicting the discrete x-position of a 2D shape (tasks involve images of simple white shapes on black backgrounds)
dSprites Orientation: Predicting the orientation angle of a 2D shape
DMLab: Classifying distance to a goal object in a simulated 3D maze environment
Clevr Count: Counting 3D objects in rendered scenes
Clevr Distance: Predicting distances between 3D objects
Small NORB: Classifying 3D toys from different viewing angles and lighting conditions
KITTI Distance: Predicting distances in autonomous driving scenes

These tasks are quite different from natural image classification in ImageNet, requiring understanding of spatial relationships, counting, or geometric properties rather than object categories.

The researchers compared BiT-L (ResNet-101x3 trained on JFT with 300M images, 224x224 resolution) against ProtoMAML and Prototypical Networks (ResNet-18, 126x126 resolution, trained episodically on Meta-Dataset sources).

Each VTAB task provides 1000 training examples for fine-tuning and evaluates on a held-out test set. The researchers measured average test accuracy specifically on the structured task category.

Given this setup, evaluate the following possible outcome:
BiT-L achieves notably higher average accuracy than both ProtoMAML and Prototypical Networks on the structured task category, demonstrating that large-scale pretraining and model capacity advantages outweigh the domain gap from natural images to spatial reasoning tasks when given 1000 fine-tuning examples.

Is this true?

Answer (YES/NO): YES